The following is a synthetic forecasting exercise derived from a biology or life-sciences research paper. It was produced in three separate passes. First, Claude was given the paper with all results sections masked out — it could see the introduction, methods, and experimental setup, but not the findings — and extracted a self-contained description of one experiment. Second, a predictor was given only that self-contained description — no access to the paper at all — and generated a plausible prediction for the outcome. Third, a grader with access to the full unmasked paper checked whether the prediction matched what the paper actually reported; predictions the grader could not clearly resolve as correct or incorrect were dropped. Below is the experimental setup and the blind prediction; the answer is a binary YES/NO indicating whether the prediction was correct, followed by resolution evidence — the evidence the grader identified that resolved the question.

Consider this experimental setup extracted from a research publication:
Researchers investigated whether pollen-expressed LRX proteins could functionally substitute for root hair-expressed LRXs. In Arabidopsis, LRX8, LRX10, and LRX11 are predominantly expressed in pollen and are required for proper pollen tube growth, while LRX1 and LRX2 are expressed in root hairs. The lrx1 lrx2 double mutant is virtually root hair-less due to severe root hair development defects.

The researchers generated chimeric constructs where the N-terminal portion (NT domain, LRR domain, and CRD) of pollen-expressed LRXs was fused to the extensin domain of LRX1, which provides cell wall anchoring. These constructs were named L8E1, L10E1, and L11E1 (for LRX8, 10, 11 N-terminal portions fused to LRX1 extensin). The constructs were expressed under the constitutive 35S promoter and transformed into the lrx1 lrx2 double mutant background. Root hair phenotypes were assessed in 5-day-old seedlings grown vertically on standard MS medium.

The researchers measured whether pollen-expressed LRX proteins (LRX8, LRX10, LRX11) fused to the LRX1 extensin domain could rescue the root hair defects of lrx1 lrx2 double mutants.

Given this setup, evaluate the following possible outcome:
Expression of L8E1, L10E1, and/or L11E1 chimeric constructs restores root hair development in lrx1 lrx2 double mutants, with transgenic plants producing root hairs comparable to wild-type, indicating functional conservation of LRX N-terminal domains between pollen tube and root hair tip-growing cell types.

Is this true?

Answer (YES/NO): NO